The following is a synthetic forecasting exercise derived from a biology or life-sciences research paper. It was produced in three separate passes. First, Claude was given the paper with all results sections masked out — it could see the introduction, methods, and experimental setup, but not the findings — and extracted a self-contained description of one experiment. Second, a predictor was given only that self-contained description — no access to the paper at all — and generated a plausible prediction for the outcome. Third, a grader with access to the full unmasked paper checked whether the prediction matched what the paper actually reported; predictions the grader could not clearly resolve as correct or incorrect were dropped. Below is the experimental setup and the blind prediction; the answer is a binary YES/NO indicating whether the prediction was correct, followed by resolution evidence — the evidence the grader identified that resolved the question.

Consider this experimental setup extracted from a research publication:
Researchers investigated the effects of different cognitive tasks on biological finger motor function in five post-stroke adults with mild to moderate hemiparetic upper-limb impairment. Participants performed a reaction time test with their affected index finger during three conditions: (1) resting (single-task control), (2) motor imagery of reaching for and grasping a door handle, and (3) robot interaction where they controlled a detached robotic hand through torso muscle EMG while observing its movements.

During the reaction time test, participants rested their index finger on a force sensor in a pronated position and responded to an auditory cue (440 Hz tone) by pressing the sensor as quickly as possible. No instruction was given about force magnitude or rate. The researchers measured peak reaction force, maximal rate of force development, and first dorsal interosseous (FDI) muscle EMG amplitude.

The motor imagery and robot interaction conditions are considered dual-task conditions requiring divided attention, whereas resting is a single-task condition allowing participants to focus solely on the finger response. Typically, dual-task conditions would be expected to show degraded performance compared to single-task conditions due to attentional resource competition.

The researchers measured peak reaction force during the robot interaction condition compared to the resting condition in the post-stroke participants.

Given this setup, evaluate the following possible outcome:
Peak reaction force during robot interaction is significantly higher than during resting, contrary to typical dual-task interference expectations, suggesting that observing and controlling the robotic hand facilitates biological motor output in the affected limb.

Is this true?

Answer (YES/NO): NO